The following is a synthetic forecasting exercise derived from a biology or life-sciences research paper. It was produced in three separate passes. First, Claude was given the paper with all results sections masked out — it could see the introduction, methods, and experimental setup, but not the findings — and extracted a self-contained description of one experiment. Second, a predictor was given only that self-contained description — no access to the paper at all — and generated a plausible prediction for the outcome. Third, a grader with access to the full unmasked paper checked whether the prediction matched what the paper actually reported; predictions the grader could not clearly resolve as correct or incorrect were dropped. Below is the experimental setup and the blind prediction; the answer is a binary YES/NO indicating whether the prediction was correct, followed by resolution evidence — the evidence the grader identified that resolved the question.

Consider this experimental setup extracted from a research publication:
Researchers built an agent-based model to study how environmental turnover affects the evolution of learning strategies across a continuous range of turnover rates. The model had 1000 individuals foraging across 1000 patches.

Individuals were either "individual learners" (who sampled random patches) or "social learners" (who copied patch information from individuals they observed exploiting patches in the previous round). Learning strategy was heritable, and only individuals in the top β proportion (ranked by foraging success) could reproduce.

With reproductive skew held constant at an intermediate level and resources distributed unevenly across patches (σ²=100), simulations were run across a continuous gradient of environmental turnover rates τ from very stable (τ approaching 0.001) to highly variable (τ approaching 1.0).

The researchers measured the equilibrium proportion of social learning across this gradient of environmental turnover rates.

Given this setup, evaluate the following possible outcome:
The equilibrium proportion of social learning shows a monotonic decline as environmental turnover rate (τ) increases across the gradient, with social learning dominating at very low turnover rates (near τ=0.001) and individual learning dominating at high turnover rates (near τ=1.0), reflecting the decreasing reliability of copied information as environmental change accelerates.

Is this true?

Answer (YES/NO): YES